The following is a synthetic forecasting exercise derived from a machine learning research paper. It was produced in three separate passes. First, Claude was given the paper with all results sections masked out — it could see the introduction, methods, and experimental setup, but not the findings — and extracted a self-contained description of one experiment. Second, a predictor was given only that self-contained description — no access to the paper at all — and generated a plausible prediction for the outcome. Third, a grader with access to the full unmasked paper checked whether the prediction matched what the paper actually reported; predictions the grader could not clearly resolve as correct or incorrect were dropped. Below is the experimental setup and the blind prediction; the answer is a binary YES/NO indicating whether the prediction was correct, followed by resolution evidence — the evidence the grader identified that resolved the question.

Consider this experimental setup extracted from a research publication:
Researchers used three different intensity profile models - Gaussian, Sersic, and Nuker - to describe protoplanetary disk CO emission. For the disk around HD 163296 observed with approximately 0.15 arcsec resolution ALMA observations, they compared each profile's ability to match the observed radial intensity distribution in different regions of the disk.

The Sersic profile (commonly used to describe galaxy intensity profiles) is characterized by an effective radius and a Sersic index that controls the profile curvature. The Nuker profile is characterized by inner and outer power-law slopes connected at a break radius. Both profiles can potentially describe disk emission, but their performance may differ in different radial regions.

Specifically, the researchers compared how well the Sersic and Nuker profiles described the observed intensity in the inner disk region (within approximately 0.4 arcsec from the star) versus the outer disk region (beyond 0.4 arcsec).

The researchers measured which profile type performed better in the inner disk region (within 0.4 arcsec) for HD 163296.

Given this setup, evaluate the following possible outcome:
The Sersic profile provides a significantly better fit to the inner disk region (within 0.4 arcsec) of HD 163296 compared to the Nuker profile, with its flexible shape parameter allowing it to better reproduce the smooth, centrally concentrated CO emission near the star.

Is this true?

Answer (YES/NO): YES